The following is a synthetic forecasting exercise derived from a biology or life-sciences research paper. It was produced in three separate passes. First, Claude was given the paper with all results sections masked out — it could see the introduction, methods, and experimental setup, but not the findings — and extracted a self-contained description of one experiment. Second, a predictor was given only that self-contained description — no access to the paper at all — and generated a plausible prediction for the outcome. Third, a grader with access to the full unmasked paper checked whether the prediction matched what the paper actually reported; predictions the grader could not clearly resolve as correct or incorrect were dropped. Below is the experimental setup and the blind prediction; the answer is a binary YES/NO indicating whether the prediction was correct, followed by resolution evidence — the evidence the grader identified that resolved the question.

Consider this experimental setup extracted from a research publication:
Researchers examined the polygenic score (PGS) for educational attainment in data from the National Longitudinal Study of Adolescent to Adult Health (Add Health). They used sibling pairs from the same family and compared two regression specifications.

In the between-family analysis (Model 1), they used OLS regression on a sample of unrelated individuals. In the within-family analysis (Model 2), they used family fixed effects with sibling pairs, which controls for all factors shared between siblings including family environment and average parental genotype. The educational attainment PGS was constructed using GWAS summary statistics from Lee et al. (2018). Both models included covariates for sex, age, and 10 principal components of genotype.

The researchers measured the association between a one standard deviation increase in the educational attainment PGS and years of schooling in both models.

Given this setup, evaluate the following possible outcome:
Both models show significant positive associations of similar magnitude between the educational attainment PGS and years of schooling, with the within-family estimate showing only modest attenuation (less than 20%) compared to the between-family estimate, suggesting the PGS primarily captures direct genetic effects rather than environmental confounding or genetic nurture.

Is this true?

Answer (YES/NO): NO